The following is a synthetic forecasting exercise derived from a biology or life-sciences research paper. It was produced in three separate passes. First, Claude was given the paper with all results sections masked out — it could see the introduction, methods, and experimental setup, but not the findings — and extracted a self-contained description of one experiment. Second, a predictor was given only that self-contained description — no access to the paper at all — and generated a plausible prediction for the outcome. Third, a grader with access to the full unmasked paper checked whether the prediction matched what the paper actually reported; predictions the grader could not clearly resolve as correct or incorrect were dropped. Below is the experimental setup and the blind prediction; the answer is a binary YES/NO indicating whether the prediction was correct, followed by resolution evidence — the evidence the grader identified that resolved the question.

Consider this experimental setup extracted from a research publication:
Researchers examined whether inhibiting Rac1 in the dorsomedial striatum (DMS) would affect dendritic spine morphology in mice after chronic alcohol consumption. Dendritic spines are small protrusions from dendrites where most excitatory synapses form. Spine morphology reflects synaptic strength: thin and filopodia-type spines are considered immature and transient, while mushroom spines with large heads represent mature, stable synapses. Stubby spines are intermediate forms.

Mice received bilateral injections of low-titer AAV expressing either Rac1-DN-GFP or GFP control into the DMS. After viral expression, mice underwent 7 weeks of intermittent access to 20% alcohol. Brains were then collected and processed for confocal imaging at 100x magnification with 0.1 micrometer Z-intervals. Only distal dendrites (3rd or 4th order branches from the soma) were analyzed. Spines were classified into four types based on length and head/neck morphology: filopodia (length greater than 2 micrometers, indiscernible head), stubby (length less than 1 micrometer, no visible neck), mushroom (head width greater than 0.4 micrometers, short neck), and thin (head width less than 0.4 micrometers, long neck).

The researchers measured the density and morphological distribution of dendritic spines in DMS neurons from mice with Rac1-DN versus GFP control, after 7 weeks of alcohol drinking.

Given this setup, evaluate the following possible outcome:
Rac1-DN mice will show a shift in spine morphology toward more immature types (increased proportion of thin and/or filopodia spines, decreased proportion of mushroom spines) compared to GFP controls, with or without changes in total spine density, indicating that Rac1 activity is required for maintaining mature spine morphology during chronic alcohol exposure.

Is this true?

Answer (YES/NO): YES